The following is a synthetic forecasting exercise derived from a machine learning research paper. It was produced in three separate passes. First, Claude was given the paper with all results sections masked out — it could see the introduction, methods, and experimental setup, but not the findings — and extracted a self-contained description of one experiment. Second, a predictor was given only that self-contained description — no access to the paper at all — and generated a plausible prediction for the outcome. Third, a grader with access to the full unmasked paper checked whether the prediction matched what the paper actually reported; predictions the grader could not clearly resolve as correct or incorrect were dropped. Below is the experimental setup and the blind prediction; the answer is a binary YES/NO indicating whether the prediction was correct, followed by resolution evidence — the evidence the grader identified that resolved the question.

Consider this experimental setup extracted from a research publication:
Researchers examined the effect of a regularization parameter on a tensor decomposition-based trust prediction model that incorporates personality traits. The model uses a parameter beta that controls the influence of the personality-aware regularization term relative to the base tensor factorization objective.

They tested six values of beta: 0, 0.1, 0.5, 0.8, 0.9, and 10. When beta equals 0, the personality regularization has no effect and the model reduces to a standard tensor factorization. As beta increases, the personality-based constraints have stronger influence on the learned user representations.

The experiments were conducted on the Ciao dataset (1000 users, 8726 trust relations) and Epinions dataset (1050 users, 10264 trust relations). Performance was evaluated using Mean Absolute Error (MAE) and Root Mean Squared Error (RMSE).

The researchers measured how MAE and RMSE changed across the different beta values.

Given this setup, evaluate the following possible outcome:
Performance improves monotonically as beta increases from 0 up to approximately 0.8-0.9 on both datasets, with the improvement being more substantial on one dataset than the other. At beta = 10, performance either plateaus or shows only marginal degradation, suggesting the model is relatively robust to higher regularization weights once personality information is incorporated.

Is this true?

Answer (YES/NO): NO